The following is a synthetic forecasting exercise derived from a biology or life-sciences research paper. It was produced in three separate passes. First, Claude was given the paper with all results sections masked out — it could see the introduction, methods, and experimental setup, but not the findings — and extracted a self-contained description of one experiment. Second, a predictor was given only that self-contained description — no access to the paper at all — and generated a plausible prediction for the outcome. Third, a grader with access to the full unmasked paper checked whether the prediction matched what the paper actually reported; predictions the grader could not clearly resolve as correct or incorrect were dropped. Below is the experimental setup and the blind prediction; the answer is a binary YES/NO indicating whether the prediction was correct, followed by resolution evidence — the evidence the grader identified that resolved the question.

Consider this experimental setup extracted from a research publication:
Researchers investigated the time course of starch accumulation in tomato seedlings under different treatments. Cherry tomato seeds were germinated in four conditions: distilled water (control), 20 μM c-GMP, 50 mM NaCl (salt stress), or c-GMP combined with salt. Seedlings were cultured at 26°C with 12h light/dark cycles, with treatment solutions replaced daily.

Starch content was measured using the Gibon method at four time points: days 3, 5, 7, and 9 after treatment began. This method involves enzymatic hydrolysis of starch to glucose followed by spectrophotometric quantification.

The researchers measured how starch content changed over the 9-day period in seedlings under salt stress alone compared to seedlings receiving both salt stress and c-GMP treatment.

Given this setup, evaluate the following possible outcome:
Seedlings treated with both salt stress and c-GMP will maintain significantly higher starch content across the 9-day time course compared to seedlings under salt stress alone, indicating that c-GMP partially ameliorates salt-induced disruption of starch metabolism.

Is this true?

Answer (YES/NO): NO